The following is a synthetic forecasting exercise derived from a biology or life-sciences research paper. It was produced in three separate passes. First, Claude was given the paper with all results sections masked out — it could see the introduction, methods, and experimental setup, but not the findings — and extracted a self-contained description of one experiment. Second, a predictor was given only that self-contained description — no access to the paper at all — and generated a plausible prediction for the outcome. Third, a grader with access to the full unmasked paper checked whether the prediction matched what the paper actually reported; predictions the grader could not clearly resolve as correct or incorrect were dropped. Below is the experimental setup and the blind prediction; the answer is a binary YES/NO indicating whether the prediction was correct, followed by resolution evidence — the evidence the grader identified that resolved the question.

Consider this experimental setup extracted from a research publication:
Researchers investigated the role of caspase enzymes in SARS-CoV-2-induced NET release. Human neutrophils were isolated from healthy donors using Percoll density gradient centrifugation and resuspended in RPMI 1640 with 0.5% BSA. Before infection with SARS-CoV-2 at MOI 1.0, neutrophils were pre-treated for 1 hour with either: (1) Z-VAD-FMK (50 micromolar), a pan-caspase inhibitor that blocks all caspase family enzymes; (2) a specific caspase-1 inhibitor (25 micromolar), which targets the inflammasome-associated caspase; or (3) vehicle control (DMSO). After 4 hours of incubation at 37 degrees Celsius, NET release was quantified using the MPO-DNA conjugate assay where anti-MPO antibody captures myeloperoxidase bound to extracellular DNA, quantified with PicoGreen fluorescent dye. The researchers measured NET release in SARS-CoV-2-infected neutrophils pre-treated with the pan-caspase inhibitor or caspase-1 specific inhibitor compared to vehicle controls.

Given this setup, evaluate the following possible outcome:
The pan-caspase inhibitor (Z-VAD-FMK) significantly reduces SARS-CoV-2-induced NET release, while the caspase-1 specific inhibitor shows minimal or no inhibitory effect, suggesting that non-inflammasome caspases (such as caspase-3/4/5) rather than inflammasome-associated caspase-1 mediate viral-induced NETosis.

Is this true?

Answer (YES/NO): NO